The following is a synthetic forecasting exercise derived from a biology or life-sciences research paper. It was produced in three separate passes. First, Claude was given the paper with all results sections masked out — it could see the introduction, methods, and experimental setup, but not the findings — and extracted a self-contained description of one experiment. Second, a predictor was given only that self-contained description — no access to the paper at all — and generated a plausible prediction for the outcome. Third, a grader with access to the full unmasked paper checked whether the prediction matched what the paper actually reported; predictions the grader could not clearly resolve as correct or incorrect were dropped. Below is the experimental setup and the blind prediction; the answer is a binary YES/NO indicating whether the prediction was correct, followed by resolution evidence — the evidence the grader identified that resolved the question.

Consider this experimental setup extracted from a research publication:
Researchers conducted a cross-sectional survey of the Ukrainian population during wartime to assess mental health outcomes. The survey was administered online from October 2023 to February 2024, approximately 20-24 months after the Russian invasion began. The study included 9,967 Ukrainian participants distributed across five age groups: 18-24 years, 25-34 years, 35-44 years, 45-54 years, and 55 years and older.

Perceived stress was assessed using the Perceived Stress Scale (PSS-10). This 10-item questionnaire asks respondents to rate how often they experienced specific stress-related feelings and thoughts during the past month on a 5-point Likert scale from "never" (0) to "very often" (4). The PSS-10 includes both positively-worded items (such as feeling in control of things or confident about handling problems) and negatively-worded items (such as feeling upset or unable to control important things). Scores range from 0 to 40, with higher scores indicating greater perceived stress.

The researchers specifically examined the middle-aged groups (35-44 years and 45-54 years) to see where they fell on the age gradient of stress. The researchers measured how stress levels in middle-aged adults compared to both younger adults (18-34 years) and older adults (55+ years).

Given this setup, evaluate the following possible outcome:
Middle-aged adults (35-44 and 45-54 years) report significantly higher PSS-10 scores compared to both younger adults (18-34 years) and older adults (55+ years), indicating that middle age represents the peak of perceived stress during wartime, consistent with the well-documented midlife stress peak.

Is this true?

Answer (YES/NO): NO